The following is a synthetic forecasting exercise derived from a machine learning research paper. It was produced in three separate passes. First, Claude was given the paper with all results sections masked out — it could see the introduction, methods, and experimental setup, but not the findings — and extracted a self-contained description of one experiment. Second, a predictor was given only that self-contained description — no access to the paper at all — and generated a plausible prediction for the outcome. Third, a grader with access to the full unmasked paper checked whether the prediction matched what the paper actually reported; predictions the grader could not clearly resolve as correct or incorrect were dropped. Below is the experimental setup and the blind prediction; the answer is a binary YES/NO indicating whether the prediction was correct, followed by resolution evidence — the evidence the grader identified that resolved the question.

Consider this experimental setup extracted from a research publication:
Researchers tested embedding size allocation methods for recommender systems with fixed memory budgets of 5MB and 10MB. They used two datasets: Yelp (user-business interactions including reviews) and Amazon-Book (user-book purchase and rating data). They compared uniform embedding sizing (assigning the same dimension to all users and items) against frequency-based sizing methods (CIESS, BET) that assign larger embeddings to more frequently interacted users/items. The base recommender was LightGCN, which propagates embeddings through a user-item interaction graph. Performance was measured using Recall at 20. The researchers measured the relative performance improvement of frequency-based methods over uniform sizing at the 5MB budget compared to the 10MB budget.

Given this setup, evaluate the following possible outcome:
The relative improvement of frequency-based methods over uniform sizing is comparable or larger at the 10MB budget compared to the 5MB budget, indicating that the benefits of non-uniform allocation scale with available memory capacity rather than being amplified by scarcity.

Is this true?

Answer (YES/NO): NO